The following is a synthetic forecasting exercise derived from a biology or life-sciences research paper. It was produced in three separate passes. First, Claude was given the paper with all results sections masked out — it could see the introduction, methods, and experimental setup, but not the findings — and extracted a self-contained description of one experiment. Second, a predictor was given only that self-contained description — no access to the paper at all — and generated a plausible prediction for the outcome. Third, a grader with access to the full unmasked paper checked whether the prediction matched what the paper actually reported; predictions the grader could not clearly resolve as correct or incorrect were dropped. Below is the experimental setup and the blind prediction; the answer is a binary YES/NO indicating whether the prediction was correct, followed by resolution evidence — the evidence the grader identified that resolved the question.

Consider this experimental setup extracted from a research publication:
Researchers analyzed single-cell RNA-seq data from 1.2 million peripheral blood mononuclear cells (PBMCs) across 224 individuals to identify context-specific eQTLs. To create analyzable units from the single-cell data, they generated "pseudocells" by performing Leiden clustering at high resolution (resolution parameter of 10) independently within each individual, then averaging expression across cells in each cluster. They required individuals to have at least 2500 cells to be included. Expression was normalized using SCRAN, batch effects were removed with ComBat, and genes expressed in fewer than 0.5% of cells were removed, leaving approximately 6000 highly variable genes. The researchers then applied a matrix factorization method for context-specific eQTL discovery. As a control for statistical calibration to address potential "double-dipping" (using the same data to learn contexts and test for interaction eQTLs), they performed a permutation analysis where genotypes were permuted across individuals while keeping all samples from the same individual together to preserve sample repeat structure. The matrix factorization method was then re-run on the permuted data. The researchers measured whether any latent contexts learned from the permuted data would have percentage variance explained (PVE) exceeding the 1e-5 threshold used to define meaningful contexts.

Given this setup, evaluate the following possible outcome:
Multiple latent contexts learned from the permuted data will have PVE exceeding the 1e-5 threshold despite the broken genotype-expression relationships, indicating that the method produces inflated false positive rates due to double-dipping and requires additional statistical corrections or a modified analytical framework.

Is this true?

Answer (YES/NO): NO